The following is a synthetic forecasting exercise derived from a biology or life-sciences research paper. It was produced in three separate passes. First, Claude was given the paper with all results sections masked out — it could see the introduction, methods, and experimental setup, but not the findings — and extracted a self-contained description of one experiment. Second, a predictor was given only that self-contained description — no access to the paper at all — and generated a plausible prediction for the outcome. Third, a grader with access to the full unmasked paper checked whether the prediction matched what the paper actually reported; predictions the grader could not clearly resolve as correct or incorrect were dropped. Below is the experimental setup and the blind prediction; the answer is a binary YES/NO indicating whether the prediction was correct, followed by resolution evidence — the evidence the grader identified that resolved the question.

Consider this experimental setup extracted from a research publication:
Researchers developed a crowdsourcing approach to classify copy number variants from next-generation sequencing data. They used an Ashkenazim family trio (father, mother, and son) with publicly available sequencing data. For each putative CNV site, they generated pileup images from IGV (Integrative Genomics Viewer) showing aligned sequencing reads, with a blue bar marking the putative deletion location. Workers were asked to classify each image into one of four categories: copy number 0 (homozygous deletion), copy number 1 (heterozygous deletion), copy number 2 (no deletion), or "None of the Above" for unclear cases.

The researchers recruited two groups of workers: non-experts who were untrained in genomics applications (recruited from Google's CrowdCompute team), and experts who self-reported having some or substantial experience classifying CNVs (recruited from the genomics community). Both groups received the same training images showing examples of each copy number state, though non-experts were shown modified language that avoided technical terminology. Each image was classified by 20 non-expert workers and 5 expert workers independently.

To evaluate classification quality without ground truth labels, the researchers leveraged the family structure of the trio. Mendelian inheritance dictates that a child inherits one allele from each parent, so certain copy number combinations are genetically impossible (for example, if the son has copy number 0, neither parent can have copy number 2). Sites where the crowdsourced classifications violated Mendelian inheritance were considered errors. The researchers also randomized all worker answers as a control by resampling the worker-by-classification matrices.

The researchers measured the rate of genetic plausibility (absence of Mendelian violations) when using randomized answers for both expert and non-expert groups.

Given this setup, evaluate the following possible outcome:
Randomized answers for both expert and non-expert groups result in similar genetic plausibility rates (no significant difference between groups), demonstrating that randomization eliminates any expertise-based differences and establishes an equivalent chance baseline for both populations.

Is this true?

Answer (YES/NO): NO